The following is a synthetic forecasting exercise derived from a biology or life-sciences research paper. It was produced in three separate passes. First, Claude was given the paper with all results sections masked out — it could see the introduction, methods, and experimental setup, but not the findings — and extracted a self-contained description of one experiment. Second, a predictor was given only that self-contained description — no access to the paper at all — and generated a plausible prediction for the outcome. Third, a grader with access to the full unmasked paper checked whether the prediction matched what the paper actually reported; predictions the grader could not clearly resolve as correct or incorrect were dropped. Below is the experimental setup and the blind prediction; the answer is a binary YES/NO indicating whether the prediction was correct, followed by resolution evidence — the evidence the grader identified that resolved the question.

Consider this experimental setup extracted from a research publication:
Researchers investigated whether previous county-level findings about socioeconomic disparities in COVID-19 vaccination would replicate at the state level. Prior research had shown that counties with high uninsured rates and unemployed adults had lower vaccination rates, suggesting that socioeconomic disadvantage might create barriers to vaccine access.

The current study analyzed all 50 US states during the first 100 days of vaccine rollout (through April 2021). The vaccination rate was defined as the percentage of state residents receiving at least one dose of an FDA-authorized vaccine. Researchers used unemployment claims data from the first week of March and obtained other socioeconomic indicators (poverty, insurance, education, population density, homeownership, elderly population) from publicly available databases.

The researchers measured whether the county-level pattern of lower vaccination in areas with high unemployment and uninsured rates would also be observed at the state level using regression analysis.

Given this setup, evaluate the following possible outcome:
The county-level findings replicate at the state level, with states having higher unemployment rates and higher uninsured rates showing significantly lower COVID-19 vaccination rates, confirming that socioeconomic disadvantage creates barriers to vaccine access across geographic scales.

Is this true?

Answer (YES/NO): NO